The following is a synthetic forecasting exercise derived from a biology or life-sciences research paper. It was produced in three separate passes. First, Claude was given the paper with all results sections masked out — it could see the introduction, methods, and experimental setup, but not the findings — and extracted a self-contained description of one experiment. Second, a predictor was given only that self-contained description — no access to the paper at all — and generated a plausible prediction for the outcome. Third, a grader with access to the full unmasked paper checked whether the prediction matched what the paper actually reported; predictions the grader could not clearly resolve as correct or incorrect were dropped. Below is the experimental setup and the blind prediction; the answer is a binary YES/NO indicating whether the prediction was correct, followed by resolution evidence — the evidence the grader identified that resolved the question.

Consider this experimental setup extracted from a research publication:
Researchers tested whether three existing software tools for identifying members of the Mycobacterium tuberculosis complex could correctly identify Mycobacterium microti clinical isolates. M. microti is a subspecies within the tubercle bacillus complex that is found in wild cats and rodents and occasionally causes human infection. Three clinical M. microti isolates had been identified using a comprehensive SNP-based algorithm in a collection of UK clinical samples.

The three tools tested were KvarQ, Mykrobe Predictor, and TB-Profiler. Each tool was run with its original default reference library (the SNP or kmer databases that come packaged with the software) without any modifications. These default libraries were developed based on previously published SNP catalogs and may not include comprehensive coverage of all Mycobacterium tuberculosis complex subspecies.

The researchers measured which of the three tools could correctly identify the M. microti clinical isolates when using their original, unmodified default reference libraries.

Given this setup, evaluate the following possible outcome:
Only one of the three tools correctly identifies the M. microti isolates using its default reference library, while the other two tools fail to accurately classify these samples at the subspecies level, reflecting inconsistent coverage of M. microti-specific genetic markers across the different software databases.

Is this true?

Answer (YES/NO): YES